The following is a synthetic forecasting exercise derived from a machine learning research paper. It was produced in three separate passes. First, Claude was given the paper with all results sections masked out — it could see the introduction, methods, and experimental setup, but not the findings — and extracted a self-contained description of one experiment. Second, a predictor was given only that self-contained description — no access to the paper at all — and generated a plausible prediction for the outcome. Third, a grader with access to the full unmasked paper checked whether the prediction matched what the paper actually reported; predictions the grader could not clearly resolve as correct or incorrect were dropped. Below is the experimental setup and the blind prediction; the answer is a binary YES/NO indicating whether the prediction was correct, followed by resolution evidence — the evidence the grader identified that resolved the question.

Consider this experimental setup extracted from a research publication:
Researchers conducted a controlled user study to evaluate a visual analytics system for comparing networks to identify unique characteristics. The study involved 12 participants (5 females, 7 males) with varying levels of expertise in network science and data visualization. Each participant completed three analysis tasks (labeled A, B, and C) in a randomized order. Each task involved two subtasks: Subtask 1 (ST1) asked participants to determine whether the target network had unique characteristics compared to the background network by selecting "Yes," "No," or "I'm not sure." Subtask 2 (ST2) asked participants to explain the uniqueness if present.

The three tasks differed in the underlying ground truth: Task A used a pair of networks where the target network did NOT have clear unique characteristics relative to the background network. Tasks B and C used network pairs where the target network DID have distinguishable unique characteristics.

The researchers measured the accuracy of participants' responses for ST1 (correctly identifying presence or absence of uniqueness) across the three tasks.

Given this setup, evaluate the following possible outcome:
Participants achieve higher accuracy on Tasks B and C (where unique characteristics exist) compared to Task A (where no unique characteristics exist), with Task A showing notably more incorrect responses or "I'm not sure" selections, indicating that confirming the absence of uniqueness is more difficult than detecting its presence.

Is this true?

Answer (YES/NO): YES